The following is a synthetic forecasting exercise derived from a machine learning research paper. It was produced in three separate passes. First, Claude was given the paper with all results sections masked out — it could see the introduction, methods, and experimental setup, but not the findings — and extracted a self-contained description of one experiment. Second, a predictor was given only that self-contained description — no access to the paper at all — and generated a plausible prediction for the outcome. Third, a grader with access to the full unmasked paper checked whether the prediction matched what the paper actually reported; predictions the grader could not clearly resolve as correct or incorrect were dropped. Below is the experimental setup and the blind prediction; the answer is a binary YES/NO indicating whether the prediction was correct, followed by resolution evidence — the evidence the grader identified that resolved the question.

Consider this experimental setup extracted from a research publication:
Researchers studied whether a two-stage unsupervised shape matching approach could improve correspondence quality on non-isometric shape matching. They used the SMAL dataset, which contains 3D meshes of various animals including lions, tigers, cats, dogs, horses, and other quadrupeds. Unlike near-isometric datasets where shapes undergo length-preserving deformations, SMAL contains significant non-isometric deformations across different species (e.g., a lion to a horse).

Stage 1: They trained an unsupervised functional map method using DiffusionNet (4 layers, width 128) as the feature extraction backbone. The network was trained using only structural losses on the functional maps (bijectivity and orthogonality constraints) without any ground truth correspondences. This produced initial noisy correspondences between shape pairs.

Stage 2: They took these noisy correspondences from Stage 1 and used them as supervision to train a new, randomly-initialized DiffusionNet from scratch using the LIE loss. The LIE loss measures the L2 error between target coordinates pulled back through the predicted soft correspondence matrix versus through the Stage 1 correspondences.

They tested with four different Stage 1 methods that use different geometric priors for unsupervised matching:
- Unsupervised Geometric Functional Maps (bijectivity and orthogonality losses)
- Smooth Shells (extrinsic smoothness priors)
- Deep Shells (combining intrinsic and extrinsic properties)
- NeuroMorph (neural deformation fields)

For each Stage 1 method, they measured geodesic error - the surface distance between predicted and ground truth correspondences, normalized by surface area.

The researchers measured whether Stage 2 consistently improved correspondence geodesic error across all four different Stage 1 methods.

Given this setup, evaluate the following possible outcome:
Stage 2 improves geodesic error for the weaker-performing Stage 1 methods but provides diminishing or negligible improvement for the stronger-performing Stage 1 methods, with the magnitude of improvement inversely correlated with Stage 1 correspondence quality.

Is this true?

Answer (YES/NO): NO